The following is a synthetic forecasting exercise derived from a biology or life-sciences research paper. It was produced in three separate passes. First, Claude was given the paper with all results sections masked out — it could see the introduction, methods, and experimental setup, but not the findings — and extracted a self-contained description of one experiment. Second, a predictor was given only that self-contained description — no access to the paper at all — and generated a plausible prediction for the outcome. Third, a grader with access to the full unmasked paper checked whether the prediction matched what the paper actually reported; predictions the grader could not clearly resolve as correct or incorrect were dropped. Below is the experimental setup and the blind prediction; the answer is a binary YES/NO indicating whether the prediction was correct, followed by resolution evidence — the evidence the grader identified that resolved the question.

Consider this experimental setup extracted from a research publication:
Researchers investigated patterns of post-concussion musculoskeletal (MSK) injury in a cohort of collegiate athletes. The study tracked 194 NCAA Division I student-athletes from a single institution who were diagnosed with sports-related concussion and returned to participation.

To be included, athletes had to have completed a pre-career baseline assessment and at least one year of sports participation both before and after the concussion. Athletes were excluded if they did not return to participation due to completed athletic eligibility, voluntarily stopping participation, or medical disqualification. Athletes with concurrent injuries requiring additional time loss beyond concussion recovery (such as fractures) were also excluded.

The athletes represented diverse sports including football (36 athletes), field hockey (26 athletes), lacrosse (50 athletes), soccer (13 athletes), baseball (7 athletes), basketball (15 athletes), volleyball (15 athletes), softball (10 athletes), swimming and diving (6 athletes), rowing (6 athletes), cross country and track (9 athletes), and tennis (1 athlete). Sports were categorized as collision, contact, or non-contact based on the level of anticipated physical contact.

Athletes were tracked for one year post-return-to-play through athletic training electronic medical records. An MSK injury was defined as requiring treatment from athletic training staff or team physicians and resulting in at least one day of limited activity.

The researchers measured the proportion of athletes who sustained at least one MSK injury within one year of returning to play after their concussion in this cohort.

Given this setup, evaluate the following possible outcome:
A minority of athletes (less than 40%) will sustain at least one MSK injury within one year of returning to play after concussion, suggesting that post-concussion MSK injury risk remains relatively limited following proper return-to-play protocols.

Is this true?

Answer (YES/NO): NO